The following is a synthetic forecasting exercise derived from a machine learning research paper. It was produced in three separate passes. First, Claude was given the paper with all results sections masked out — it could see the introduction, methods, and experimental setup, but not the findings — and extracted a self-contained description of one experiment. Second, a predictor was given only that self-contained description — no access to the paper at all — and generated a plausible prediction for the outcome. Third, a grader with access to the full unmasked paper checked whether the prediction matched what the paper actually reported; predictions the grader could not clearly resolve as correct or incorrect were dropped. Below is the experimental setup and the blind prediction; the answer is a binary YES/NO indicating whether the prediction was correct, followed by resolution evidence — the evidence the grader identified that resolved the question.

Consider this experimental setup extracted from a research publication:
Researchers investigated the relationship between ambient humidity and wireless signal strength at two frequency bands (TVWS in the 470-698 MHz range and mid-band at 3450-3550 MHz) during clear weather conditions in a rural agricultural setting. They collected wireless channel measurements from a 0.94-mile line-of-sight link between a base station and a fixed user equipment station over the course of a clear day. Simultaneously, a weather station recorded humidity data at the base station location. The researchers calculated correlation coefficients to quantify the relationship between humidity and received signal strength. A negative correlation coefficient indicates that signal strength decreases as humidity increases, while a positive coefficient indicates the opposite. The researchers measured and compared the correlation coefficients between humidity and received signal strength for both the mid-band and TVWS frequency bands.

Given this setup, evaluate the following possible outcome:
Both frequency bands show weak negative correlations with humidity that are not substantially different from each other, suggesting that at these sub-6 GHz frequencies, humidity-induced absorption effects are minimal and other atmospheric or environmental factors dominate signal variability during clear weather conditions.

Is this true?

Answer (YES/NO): NO